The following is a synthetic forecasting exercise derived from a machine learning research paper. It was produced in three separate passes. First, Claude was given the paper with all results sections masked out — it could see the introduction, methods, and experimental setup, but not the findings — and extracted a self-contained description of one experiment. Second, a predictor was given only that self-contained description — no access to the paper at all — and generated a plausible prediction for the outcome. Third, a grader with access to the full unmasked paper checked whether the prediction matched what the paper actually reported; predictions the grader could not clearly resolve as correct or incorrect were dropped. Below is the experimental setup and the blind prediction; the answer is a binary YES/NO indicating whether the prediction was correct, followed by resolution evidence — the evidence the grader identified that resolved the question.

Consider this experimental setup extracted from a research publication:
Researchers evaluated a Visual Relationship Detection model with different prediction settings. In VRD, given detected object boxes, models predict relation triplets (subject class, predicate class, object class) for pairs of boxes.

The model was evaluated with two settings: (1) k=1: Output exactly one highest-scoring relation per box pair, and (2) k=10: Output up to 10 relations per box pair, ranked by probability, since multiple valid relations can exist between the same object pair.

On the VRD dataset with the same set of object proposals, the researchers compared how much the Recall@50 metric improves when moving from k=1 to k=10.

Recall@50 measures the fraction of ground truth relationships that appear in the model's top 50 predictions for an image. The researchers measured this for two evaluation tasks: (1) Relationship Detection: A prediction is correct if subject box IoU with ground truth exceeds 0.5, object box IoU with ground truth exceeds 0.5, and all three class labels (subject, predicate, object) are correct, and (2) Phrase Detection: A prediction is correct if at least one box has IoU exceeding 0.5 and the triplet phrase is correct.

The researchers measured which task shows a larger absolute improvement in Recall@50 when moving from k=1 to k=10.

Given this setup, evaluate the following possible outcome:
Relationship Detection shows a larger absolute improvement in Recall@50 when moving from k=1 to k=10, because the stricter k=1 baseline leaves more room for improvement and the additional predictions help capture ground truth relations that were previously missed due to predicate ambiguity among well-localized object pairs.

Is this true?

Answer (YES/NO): NO